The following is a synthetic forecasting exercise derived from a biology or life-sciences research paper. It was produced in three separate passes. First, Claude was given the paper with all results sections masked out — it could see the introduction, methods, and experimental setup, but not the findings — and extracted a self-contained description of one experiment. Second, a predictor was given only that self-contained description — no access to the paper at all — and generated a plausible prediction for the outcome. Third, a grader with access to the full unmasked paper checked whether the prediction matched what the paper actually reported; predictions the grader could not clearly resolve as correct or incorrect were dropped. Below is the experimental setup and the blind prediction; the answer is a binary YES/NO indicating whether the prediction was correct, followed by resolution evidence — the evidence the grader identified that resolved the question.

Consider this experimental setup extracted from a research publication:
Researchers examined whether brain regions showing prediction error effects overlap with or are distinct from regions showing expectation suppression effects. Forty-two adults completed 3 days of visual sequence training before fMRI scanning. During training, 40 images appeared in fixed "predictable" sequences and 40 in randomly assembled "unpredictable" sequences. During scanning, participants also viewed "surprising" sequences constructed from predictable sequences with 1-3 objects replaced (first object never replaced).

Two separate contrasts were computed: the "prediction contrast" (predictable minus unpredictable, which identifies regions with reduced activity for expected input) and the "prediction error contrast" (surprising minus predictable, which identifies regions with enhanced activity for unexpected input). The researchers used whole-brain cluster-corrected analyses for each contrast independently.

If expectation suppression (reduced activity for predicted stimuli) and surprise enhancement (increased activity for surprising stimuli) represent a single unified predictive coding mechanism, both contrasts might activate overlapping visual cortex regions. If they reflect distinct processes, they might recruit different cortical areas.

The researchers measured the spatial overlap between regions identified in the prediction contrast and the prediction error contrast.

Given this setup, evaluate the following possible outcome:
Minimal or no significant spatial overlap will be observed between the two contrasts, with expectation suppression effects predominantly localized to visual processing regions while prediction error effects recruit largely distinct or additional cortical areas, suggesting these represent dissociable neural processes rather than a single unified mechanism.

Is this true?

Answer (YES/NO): NO